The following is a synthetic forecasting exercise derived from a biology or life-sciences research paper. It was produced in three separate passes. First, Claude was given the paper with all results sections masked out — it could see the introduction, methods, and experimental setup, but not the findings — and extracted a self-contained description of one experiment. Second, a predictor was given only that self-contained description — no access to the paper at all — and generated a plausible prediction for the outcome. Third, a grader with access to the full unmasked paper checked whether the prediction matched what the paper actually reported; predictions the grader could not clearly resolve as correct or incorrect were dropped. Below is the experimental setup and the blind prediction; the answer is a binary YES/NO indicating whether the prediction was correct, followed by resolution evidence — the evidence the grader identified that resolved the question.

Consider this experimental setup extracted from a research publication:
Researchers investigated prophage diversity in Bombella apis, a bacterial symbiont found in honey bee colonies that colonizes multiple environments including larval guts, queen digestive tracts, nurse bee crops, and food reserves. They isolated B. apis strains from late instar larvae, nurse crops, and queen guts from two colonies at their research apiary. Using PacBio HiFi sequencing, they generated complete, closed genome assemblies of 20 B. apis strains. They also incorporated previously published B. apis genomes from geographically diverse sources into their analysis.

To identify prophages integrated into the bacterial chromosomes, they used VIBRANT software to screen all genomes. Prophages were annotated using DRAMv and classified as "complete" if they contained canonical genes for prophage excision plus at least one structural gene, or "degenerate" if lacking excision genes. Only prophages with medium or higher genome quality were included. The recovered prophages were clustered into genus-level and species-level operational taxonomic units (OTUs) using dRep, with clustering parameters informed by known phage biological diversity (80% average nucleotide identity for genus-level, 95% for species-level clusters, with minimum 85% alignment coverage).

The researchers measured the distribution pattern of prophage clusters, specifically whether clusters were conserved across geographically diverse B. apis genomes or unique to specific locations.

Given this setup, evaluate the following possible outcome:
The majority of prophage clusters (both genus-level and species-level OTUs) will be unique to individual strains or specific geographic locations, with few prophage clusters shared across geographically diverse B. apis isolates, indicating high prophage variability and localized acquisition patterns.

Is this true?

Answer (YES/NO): YES